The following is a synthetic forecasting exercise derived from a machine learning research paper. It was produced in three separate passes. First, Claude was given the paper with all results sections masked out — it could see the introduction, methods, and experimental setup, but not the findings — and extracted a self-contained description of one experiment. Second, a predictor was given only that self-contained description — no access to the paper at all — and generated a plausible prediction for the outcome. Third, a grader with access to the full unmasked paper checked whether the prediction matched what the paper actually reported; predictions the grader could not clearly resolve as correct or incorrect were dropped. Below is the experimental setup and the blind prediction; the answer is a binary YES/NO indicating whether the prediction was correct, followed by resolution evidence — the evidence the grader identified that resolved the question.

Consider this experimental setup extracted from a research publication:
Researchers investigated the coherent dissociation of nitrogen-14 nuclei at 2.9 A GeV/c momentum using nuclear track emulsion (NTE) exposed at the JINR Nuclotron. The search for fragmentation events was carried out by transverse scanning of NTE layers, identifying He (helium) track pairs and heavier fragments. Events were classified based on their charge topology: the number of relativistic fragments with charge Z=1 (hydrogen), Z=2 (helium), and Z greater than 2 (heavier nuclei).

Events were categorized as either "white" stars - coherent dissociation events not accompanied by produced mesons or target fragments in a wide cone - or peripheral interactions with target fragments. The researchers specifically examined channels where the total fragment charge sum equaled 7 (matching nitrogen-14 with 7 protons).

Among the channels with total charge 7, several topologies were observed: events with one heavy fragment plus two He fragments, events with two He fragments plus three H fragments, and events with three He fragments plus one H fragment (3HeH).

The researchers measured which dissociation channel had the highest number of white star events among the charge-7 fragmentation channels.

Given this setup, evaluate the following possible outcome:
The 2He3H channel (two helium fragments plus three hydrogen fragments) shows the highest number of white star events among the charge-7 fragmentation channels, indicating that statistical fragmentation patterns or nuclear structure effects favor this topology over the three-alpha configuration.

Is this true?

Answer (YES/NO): NO